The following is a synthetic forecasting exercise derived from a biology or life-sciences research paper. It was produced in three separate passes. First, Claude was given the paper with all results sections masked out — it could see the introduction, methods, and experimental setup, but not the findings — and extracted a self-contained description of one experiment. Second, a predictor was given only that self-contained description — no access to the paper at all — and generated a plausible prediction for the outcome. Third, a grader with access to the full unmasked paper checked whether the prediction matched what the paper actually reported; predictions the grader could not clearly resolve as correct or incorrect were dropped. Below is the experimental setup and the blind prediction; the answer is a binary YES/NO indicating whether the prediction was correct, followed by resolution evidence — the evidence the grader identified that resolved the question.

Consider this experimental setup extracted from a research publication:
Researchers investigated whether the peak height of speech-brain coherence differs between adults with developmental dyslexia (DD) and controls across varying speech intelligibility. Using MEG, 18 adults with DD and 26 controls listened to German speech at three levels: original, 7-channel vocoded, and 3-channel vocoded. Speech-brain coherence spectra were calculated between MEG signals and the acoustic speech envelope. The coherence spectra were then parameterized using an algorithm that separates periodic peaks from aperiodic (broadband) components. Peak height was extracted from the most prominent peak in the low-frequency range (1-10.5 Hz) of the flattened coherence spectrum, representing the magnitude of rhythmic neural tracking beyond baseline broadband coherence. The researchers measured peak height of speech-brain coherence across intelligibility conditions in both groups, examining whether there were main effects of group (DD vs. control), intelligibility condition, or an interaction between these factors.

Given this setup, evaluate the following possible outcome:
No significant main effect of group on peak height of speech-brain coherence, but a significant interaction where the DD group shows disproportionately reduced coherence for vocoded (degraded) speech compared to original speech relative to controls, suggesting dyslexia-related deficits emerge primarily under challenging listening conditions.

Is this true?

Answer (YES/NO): NO